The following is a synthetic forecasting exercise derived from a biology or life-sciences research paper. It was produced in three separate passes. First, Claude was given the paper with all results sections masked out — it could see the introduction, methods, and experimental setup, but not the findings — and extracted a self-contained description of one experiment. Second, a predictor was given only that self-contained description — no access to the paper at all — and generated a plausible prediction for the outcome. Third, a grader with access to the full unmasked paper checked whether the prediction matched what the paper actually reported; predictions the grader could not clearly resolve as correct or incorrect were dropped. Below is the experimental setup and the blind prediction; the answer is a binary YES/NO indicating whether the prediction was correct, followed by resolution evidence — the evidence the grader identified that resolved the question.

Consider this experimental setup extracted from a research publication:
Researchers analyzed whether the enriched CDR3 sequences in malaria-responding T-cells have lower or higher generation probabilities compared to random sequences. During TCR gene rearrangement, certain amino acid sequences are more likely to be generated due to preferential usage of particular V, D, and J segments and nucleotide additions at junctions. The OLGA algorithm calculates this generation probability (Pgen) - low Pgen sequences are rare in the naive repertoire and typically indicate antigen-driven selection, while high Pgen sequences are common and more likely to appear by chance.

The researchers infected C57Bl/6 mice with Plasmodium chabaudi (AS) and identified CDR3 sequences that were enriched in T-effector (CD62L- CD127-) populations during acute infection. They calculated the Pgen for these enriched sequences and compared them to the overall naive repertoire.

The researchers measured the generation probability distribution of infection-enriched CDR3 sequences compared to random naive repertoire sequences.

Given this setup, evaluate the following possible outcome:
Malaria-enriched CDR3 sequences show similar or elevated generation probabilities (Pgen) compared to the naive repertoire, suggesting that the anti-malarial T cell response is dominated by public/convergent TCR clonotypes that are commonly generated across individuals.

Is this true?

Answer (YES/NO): YES